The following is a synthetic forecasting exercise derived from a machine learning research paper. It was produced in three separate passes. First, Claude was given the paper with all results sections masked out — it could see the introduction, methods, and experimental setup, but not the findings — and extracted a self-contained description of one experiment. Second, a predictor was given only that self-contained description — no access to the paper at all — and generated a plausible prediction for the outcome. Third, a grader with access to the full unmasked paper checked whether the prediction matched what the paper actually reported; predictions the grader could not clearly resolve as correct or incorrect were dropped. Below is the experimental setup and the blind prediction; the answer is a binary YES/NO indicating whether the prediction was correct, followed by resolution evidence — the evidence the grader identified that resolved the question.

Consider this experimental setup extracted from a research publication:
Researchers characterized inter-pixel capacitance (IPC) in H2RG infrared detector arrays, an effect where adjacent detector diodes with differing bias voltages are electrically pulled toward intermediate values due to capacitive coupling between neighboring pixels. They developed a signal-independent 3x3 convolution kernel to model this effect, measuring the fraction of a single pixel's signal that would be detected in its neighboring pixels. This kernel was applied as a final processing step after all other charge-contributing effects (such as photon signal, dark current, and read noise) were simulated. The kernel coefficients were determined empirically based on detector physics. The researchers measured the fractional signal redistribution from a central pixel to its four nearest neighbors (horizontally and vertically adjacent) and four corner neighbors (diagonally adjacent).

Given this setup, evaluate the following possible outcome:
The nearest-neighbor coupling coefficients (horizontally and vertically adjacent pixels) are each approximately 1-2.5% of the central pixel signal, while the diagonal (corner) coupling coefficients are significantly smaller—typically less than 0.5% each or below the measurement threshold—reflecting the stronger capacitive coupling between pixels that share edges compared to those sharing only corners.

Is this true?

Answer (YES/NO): YES